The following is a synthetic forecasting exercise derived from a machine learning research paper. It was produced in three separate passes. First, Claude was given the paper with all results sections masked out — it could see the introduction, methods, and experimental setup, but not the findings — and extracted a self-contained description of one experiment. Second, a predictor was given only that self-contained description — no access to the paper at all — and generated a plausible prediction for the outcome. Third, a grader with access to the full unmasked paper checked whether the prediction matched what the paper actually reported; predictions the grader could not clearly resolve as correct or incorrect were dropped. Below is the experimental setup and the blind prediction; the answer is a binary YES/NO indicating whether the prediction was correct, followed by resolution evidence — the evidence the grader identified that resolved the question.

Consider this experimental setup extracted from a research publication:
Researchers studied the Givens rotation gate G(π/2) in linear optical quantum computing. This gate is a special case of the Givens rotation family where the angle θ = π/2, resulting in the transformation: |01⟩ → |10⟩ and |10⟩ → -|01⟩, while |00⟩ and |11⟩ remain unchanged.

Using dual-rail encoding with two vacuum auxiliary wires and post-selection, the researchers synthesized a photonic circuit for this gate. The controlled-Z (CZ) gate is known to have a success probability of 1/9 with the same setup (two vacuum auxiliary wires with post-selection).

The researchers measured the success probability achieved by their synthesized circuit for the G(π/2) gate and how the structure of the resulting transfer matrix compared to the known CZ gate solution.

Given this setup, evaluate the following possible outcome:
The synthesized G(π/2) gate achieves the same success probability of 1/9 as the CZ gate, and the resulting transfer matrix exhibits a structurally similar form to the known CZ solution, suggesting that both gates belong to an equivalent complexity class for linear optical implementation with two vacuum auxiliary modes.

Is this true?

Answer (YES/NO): YES